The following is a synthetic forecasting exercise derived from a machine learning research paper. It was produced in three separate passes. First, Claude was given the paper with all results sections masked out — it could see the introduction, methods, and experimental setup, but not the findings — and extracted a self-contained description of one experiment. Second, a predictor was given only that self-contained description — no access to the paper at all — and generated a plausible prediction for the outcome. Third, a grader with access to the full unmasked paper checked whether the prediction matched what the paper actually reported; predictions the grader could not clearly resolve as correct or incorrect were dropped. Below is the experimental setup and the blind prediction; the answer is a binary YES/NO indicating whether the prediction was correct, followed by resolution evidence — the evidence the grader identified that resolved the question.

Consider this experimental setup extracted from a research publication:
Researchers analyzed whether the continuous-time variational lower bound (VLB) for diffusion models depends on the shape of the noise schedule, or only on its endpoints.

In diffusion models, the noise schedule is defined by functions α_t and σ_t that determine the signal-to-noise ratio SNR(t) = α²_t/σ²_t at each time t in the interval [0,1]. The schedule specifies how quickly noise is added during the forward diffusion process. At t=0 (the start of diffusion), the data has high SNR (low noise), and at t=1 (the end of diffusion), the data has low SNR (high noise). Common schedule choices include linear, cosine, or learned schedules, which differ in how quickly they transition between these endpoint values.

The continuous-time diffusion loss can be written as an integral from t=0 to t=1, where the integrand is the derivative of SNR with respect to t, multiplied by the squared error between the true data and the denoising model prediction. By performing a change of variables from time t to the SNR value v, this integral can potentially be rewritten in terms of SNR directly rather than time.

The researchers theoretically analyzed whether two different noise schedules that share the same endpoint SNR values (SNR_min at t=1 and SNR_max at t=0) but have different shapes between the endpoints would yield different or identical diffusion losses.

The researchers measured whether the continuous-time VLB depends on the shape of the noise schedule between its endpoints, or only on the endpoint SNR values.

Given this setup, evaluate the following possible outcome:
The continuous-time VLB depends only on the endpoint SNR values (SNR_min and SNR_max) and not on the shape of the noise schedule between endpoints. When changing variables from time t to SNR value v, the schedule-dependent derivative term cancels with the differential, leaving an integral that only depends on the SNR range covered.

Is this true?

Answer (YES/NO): YES